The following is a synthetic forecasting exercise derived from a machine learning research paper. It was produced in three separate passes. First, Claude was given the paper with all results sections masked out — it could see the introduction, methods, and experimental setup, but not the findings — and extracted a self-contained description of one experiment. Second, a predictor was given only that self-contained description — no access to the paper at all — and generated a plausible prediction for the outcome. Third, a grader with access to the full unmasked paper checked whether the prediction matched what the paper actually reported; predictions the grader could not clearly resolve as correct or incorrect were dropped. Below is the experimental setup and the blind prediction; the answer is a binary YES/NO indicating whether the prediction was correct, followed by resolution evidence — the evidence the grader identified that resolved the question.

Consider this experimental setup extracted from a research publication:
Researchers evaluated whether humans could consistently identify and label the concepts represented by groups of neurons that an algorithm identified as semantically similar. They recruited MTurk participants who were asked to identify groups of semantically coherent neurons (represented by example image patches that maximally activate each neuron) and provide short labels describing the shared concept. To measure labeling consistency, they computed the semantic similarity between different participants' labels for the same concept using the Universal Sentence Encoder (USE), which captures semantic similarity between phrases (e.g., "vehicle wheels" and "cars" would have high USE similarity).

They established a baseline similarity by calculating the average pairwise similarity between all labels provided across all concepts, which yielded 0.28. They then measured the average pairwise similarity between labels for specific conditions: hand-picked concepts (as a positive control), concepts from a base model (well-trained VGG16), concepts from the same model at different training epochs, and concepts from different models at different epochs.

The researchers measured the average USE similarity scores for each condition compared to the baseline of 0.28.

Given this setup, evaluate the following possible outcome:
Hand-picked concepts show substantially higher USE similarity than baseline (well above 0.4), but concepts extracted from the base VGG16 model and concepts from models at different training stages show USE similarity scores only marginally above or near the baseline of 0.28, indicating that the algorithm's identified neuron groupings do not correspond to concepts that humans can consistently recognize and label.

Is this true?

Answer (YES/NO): NO